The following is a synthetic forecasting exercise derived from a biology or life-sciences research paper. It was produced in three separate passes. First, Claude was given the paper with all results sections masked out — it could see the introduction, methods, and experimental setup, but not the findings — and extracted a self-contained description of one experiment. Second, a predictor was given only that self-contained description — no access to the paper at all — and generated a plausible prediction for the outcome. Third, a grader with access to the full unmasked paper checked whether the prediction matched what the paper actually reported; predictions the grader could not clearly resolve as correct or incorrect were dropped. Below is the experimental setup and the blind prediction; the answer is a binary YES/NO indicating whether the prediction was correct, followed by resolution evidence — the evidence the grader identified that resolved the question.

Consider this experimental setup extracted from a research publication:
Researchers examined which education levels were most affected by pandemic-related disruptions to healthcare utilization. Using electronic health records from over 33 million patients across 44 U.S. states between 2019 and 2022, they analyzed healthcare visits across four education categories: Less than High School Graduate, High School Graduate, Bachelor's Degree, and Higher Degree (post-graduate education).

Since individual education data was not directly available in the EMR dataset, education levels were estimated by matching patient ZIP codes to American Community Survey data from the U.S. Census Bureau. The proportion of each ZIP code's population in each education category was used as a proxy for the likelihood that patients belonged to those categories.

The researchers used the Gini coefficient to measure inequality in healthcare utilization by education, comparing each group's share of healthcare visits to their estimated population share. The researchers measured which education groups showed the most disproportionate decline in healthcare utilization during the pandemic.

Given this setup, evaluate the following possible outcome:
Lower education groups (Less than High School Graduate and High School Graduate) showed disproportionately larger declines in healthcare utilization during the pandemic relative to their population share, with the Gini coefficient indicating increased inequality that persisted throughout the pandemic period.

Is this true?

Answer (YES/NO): YES